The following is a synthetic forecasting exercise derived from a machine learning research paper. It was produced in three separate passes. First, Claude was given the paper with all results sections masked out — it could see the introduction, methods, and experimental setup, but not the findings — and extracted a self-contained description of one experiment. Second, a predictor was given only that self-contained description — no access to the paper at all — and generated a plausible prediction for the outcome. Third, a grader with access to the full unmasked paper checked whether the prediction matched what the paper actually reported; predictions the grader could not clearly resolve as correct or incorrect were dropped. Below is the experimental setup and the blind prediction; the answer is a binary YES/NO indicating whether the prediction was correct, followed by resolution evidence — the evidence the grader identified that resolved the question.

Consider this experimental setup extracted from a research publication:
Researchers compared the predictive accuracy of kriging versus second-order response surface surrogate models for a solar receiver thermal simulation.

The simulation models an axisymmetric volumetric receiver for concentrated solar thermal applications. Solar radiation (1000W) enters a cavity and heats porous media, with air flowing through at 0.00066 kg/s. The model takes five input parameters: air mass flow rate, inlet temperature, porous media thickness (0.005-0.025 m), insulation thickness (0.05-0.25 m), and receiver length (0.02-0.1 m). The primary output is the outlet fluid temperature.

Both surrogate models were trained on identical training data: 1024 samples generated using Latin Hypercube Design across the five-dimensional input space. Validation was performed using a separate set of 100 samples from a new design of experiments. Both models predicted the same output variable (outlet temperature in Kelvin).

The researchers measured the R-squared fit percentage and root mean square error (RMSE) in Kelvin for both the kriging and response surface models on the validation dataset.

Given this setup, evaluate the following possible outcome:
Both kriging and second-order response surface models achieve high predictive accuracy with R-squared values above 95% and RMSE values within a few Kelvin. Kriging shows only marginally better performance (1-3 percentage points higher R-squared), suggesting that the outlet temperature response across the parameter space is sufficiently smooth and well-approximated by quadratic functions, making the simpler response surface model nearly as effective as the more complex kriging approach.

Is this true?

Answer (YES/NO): NO